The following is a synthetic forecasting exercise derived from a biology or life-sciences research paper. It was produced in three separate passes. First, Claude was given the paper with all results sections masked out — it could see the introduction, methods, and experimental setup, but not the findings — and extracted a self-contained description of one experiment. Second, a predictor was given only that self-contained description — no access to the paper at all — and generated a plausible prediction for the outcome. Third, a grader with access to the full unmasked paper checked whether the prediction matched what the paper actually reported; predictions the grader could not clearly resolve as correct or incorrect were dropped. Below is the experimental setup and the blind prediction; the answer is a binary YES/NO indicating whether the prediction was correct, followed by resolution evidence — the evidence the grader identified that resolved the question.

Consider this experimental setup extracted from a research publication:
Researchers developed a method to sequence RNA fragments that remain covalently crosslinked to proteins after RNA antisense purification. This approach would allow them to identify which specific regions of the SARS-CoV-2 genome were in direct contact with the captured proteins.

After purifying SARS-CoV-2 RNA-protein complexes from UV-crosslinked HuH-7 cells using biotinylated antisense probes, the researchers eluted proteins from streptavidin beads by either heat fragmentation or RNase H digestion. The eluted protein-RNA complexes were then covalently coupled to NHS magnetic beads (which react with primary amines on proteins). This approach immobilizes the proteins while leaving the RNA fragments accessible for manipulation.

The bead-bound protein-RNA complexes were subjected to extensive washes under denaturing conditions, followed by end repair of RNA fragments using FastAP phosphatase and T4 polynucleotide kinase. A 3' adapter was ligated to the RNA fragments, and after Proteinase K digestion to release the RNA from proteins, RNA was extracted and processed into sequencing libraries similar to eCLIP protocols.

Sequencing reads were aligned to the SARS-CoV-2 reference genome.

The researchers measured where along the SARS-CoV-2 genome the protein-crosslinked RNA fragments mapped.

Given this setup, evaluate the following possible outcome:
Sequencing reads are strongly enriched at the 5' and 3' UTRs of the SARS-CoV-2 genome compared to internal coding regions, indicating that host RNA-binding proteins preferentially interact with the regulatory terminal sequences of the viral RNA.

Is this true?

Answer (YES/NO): NO